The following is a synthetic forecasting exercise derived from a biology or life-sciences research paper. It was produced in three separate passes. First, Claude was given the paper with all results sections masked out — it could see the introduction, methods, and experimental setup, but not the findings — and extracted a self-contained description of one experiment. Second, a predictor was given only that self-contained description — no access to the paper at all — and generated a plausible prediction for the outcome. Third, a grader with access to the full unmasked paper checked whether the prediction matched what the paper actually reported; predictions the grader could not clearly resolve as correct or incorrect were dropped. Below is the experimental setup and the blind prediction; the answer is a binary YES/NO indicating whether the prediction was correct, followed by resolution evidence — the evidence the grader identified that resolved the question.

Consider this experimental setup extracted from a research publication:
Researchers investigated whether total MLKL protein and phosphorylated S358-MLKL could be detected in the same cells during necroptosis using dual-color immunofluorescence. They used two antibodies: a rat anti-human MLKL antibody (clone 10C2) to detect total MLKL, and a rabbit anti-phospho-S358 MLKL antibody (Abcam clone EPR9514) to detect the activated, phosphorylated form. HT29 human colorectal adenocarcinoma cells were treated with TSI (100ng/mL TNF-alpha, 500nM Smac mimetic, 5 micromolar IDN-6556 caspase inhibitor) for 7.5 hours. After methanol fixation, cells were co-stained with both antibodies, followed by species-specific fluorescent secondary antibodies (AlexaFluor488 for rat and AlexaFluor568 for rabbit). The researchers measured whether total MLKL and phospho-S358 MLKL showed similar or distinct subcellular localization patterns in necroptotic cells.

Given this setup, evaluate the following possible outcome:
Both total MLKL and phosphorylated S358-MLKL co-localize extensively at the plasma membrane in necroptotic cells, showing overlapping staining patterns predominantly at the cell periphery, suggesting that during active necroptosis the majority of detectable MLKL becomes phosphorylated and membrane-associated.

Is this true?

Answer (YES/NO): NO